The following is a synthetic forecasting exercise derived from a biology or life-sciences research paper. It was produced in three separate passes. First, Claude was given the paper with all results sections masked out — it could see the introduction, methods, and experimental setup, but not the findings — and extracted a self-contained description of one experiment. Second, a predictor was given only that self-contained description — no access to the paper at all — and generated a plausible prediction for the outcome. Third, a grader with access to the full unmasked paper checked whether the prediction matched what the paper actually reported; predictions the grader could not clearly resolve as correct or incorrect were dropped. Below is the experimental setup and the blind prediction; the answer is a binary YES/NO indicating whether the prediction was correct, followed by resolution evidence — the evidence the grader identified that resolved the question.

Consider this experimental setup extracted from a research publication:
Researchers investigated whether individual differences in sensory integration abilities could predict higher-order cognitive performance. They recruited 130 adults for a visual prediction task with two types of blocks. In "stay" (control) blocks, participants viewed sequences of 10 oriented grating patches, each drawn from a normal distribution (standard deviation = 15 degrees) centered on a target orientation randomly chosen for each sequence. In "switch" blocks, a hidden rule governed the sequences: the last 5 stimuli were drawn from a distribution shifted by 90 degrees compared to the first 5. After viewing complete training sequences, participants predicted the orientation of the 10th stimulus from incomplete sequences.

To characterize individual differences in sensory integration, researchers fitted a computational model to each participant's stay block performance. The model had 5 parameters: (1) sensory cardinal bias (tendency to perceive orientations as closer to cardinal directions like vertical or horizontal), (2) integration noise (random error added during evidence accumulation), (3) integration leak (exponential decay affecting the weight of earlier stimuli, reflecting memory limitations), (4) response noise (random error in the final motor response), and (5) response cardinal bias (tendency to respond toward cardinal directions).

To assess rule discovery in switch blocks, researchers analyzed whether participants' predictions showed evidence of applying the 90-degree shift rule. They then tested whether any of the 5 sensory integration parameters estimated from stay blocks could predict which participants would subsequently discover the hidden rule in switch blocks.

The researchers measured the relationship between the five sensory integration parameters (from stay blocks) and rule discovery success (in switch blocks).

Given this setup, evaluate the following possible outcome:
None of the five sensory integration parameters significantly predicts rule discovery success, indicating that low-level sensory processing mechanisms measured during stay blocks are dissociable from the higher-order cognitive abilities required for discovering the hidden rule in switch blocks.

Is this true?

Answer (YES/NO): NO